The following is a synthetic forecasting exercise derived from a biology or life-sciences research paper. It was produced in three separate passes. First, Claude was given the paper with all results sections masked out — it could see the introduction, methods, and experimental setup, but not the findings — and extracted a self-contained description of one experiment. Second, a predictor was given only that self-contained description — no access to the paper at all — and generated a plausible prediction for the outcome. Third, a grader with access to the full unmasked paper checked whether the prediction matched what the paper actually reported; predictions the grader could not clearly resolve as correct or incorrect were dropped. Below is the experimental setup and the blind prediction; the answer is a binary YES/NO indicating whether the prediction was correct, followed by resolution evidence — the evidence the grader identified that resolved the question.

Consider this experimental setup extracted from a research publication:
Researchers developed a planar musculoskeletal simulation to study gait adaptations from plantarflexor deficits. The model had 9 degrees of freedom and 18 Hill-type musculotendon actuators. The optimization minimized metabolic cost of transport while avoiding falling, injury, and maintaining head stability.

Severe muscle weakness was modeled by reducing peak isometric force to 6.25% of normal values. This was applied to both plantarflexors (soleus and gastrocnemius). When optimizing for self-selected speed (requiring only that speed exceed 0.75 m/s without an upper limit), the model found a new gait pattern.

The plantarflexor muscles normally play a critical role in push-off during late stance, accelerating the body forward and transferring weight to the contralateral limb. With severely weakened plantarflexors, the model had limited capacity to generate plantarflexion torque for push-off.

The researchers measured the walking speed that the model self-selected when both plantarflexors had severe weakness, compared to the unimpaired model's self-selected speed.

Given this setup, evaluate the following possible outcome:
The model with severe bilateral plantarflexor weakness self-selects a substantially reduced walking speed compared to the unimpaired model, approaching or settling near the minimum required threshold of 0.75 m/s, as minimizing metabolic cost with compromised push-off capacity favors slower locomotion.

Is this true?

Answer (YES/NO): YES